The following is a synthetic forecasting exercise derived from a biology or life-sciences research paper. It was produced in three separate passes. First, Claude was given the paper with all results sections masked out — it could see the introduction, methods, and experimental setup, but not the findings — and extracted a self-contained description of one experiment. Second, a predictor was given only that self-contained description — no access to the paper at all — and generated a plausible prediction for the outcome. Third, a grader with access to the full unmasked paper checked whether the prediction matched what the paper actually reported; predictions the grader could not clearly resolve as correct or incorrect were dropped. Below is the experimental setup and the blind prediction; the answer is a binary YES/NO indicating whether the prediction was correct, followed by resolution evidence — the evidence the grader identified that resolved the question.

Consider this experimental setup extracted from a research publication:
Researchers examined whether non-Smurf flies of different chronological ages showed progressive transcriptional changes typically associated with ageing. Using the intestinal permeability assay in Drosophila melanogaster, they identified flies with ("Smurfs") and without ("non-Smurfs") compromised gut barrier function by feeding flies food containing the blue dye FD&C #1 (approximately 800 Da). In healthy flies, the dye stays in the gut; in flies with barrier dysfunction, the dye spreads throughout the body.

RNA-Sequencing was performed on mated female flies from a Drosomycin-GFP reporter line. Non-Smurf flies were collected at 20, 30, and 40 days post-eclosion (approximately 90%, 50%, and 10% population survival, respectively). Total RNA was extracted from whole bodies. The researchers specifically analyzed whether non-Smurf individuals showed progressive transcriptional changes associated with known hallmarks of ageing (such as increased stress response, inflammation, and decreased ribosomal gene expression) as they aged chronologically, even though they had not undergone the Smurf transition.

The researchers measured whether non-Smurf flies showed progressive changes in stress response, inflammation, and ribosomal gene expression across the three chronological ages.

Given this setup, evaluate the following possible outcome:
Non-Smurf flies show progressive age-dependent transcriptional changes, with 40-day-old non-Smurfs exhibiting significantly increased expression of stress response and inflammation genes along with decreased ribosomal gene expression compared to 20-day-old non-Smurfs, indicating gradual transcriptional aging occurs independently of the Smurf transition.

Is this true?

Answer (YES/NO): NO